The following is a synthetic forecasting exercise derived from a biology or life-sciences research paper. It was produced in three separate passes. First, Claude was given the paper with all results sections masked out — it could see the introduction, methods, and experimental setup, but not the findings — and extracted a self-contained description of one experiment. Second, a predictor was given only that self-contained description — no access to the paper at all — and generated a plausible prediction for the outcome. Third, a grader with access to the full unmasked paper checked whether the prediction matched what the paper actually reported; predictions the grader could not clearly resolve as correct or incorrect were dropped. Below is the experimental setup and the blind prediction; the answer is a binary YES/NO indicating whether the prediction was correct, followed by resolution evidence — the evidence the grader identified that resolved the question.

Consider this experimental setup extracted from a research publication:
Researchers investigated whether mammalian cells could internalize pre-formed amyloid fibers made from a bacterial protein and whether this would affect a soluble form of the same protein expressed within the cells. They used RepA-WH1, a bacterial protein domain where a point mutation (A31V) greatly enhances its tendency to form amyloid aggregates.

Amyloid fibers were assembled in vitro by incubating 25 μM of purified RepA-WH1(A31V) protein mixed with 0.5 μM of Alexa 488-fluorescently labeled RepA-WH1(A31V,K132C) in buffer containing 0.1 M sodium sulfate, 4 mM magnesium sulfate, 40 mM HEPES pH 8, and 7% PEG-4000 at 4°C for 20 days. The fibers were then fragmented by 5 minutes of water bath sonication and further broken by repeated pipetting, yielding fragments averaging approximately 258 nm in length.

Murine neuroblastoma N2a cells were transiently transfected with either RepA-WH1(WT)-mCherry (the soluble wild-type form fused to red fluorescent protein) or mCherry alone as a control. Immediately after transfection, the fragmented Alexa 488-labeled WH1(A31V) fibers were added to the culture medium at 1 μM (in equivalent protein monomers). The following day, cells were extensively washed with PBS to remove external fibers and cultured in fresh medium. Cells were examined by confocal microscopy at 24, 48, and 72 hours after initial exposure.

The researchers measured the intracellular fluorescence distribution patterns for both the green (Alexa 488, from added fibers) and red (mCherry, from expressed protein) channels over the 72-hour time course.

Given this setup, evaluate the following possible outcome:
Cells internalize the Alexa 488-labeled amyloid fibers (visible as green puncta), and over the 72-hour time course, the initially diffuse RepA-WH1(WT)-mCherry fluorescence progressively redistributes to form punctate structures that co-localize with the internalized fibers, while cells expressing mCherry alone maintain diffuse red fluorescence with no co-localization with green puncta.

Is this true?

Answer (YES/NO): YES